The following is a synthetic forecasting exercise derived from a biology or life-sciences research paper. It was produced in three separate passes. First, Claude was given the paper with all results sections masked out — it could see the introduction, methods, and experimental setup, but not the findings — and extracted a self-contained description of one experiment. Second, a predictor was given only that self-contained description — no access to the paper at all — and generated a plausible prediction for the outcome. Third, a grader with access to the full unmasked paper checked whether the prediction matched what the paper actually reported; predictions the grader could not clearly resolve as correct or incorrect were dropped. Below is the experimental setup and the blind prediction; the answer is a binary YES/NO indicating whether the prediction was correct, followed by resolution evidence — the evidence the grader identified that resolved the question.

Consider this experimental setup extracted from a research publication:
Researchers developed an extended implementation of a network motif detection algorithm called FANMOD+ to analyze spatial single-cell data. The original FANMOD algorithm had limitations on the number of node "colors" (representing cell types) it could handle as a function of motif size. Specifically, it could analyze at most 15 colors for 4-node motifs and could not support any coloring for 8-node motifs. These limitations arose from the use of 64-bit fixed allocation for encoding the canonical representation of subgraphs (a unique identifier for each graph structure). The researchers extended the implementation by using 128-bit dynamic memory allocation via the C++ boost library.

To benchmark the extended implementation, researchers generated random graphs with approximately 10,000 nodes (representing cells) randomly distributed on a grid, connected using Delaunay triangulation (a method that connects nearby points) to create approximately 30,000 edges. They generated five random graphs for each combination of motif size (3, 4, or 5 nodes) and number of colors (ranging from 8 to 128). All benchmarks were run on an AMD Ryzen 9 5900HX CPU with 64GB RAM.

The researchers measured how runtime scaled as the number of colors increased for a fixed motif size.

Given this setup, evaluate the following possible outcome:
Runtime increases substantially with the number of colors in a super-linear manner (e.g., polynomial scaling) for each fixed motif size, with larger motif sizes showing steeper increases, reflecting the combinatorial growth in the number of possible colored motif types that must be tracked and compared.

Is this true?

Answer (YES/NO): NO